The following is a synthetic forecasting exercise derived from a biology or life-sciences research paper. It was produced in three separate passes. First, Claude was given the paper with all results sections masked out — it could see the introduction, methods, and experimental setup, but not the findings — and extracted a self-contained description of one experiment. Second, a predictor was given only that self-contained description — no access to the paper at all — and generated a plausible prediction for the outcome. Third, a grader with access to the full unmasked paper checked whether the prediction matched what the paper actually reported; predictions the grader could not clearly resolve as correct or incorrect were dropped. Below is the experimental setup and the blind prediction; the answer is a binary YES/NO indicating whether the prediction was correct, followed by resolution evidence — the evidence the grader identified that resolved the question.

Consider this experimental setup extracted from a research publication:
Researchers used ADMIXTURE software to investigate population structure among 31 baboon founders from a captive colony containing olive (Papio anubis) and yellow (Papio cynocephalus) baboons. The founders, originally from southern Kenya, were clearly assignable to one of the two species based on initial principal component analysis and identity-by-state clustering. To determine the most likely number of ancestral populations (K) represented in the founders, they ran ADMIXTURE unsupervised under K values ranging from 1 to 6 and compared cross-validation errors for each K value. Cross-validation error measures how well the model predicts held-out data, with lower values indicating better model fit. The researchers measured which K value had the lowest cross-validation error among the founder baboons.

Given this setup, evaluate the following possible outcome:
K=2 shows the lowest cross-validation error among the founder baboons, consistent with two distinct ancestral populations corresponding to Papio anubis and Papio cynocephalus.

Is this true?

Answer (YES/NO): YES